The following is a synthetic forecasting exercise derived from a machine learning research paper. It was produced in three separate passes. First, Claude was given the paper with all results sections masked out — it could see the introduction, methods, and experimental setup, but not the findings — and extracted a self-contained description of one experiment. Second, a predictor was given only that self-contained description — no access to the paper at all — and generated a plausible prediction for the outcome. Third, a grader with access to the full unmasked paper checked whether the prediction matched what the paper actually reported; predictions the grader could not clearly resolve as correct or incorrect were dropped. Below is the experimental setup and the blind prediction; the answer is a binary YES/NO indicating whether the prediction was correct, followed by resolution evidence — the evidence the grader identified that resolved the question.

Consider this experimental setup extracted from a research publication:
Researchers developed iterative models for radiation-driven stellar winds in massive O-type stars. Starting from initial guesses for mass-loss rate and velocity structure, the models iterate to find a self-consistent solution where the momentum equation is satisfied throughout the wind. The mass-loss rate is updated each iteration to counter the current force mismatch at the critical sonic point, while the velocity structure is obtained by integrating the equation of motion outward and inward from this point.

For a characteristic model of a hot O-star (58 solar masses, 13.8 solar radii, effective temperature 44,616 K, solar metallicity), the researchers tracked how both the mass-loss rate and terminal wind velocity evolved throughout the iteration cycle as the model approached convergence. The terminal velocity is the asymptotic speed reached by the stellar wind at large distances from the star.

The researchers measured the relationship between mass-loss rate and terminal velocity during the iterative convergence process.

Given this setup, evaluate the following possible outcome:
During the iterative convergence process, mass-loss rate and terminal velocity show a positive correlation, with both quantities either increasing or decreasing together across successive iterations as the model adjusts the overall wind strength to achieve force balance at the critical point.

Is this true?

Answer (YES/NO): NO